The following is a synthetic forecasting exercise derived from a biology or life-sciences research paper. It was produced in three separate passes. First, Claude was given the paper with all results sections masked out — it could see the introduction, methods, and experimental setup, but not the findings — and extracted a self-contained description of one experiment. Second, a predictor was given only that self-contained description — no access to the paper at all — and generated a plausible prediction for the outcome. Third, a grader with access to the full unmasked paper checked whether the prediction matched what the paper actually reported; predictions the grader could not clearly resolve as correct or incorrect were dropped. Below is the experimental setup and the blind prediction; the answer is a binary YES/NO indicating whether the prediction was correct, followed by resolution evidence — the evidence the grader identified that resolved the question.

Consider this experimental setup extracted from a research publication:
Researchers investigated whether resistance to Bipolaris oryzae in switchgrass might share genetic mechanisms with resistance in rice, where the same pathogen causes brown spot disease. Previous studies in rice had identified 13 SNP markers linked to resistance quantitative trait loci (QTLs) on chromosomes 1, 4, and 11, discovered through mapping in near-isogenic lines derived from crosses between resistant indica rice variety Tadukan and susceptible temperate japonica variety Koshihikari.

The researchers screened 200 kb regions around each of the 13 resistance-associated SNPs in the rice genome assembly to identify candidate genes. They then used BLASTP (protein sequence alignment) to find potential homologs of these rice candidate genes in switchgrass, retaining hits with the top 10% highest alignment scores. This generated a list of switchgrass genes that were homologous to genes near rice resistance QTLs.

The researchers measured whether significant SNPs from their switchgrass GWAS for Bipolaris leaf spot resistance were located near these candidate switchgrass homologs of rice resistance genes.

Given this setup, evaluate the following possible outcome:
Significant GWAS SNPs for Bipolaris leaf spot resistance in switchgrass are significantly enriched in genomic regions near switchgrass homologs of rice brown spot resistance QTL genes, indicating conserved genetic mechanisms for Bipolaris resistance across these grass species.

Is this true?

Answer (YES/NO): NO